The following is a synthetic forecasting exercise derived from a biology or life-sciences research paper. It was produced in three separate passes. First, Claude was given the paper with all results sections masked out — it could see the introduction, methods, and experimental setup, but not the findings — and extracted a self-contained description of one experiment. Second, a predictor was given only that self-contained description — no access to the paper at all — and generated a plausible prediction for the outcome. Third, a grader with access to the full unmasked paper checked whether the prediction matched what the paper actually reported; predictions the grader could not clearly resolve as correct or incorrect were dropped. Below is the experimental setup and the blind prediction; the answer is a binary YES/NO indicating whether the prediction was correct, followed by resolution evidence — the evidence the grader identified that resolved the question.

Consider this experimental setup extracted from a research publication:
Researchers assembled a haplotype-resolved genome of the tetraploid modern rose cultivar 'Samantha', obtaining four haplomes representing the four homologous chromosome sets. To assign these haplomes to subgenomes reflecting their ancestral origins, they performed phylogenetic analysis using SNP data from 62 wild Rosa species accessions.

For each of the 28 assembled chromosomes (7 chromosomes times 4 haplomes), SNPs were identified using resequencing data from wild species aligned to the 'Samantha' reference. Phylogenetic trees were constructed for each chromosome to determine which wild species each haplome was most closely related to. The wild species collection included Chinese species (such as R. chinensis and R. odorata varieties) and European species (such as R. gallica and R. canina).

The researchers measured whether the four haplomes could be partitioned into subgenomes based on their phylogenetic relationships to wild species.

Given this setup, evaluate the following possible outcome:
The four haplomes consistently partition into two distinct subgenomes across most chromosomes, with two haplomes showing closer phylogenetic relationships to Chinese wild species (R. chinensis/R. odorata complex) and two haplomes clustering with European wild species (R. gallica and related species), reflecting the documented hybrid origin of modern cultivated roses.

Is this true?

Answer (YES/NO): YES